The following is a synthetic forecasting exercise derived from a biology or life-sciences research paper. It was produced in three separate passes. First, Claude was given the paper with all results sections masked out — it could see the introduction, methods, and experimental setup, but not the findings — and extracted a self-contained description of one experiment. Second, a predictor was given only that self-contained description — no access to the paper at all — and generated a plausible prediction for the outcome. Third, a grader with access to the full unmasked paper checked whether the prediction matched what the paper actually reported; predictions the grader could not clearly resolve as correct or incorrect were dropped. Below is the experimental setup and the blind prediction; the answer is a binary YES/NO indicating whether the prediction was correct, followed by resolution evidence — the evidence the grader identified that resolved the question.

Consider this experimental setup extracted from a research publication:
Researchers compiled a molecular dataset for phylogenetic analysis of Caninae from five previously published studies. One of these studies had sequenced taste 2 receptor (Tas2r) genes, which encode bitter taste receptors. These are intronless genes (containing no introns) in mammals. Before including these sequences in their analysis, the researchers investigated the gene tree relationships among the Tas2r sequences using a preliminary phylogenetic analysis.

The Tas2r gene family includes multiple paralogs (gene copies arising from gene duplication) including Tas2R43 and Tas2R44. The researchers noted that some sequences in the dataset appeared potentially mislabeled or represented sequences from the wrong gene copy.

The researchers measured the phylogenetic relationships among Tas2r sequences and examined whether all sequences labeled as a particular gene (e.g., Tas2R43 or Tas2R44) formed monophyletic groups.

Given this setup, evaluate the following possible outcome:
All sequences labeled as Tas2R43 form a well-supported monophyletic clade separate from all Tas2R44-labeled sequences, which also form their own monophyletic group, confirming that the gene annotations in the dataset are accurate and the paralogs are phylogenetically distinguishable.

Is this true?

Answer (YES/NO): NO